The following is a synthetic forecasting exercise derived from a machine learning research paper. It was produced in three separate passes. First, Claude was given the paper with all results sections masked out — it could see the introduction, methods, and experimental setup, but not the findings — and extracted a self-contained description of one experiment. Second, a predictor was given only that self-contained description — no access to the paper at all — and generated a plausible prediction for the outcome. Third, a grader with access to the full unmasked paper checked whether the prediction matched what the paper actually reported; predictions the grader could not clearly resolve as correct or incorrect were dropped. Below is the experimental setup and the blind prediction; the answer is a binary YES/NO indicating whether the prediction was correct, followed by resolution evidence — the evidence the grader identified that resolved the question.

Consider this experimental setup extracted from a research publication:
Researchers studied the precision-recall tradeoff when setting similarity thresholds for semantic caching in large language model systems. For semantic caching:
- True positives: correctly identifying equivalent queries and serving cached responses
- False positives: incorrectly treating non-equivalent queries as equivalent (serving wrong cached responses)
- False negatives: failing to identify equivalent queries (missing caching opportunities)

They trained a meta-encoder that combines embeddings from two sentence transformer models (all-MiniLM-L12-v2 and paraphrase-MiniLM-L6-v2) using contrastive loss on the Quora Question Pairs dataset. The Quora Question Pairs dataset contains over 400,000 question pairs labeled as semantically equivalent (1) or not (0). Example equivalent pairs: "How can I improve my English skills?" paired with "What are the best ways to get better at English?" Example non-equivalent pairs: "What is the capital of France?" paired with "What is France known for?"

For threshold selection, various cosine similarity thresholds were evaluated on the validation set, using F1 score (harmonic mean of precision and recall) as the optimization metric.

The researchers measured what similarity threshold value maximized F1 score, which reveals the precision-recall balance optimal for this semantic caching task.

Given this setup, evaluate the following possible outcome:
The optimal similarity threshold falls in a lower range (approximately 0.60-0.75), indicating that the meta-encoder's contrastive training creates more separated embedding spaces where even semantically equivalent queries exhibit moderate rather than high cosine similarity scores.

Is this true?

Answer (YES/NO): NO